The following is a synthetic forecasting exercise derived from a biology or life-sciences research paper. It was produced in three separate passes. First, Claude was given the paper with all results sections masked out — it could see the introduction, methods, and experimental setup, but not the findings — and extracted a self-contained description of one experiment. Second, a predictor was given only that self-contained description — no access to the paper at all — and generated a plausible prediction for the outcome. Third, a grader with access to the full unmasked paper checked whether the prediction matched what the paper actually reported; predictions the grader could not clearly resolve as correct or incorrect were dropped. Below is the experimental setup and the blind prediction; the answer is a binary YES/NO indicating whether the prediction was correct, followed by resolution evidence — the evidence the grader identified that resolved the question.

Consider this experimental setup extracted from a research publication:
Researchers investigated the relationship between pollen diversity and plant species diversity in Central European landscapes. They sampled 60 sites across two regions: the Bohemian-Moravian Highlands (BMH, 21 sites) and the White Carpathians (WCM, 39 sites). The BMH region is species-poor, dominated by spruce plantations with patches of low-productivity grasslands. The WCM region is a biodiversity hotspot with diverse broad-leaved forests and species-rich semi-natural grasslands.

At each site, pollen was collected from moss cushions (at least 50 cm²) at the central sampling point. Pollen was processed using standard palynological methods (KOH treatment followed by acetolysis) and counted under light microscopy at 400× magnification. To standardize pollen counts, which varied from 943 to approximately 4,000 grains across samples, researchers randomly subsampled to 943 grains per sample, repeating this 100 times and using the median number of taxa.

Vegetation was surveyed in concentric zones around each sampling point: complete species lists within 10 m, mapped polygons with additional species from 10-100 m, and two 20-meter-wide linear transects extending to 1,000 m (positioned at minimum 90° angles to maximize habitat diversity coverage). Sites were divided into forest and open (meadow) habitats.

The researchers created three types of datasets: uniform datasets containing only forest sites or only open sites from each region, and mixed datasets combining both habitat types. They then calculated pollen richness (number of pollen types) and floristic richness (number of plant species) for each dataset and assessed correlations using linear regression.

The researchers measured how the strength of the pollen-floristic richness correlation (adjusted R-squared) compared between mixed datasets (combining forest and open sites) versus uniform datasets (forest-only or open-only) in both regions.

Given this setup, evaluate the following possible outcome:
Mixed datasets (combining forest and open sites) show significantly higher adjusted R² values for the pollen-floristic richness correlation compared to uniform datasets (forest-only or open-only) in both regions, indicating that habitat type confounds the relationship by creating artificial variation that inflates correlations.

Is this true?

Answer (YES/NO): NO